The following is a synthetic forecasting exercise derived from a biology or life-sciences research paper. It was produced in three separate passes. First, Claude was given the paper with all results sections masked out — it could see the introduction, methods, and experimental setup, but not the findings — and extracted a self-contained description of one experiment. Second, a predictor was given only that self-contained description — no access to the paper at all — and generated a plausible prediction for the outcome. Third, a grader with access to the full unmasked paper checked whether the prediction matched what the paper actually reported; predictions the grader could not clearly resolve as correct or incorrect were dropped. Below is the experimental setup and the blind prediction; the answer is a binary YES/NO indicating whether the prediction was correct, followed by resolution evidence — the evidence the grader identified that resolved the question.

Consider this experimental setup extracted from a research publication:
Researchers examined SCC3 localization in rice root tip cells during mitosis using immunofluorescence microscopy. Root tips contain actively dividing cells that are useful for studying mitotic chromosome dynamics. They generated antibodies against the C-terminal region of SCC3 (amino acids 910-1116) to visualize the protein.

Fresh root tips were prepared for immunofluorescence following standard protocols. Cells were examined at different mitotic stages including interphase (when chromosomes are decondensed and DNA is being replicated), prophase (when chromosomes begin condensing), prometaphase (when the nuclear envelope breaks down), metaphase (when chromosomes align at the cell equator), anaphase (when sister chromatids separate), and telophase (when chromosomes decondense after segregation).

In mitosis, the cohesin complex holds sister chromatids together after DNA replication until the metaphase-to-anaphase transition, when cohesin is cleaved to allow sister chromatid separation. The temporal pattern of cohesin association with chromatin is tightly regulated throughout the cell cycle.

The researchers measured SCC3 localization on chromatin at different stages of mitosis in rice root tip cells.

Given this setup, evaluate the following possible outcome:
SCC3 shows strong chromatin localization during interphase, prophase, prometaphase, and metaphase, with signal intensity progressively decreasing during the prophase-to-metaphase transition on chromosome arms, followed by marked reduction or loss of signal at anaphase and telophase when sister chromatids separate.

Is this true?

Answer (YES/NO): NO